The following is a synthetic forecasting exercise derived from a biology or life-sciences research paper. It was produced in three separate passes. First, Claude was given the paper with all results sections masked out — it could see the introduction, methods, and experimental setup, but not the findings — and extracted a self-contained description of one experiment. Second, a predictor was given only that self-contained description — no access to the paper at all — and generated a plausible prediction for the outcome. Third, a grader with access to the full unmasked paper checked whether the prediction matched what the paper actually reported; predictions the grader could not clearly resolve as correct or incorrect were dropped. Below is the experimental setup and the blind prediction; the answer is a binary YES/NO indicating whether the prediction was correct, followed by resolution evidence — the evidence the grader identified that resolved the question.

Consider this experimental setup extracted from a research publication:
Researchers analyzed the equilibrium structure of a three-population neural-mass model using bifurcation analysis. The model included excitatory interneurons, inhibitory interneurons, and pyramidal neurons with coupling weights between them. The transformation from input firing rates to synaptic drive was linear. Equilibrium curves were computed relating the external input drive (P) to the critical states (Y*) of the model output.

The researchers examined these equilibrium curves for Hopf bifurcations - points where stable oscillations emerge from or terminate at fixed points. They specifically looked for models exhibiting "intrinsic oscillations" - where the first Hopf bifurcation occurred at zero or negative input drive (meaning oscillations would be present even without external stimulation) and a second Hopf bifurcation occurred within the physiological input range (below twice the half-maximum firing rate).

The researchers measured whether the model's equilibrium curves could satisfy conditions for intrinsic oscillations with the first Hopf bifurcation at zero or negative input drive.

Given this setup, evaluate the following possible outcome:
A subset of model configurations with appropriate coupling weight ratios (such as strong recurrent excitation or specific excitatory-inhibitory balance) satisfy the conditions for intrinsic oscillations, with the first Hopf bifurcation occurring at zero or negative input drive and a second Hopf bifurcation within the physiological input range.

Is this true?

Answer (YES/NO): YES